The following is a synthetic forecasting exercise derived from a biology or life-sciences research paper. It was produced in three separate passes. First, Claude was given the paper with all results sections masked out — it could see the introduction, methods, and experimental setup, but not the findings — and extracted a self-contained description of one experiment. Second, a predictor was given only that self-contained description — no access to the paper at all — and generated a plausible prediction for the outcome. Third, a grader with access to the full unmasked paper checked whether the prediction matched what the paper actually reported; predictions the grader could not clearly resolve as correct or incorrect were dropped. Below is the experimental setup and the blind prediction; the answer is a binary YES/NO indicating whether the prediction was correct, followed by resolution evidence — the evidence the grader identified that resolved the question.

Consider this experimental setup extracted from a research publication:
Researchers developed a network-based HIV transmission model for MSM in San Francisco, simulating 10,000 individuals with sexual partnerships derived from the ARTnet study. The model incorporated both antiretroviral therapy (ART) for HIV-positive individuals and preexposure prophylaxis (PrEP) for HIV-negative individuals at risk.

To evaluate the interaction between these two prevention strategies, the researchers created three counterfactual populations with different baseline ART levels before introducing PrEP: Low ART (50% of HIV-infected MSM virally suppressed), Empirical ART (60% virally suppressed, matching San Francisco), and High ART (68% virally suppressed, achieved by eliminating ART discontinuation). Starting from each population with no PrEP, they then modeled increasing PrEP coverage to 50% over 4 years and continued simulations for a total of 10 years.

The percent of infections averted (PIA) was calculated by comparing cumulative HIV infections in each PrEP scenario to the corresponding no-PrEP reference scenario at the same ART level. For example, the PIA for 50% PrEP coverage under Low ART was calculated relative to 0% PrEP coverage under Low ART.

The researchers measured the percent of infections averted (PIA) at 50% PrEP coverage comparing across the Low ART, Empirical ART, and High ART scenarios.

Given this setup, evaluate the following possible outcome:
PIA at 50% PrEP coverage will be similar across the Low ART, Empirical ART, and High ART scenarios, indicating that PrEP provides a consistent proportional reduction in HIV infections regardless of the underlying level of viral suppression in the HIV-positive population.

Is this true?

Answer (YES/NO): NO